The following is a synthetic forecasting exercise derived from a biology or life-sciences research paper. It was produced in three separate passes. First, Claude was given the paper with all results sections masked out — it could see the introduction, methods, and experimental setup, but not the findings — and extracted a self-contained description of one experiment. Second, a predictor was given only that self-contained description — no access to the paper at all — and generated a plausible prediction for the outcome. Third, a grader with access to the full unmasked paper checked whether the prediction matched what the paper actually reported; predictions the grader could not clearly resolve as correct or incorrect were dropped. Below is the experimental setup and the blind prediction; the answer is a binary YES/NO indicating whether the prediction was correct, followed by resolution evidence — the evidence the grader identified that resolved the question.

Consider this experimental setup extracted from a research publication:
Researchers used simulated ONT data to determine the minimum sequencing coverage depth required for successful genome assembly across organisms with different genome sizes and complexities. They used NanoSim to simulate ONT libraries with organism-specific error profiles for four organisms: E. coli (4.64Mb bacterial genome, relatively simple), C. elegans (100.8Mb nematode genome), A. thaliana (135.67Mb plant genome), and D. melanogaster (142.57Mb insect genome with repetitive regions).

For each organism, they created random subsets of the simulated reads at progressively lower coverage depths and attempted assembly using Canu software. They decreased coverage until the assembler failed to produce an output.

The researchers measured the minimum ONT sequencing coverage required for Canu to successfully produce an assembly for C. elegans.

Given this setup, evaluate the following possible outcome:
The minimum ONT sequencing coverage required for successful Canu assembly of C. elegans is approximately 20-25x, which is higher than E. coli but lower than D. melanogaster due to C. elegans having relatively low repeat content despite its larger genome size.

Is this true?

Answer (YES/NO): NO